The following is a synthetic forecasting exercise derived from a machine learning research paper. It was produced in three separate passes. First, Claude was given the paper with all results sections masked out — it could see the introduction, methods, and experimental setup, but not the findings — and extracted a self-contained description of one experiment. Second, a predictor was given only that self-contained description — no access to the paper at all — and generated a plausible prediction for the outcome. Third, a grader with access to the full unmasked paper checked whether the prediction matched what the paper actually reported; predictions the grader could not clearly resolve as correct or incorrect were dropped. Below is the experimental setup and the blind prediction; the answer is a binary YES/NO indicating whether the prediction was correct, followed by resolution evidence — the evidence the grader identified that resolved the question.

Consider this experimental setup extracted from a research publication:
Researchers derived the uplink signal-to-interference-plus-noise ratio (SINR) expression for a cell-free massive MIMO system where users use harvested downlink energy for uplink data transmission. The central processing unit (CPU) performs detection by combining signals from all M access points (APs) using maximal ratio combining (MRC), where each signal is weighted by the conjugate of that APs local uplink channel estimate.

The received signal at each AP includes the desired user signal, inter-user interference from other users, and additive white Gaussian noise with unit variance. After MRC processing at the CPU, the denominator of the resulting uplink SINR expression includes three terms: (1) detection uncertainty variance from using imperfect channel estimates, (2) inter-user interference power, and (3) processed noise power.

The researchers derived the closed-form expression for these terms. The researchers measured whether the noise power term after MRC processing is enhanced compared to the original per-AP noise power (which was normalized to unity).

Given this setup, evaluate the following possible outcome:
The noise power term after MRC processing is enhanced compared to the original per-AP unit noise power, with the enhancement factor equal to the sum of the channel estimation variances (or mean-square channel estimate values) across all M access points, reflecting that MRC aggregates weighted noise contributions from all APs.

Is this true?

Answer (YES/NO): YES